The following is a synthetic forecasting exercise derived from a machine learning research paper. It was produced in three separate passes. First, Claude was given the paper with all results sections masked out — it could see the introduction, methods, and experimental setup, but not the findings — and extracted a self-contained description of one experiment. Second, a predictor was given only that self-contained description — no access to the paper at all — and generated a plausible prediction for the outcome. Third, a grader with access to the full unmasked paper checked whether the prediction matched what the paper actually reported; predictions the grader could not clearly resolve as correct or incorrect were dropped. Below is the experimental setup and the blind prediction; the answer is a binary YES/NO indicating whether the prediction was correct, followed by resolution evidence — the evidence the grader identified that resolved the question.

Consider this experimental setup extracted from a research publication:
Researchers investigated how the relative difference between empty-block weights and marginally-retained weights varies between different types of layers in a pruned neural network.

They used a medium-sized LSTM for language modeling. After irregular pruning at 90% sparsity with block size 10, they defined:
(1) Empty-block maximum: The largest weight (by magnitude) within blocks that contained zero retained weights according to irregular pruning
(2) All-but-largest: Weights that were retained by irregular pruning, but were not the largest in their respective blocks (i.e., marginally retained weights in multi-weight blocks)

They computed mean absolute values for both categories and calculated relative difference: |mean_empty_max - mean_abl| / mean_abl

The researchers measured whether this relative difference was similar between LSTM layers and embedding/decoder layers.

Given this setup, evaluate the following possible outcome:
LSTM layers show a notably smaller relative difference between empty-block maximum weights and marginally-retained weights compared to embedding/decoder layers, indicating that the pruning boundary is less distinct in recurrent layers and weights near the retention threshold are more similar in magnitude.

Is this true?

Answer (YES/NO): YES